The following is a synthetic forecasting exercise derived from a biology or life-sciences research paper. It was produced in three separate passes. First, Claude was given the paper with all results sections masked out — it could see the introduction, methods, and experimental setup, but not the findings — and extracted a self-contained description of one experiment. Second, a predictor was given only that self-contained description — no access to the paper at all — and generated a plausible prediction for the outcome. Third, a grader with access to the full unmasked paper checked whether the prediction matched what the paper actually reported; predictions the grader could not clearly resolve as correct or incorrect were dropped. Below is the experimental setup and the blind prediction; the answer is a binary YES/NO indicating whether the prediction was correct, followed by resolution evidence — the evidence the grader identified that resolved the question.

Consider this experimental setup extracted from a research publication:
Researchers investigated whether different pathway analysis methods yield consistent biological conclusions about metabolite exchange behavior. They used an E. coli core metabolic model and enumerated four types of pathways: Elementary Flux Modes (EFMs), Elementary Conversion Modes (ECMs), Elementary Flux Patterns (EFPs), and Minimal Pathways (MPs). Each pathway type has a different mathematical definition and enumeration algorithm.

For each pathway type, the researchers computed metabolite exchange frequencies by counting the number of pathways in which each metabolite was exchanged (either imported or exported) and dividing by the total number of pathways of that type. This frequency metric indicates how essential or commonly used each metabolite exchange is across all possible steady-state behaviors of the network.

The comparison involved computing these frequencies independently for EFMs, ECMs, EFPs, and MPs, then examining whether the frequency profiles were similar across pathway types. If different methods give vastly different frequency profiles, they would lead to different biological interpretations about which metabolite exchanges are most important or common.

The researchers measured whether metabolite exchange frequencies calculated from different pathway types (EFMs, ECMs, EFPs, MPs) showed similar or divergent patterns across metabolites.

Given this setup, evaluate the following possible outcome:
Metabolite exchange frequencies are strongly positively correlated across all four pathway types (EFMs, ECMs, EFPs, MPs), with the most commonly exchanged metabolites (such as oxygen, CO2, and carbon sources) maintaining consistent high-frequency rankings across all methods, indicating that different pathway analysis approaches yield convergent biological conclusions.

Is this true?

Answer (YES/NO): NO